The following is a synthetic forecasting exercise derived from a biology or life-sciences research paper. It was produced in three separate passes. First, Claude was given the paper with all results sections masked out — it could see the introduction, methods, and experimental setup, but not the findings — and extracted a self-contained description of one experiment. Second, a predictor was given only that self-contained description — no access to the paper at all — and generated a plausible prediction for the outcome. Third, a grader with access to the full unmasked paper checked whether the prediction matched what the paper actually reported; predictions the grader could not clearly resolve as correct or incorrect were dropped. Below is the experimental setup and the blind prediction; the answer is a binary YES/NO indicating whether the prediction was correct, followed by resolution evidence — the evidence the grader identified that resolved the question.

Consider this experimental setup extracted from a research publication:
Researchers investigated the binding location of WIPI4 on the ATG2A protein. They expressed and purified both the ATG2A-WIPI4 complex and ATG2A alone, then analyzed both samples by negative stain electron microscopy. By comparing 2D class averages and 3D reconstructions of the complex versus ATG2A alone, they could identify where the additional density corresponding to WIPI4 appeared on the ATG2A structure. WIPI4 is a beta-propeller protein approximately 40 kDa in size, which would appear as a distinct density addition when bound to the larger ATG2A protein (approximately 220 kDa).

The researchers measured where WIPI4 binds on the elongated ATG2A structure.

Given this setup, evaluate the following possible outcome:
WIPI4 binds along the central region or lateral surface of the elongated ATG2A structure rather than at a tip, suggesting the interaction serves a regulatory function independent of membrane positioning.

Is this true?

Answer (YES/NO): NO